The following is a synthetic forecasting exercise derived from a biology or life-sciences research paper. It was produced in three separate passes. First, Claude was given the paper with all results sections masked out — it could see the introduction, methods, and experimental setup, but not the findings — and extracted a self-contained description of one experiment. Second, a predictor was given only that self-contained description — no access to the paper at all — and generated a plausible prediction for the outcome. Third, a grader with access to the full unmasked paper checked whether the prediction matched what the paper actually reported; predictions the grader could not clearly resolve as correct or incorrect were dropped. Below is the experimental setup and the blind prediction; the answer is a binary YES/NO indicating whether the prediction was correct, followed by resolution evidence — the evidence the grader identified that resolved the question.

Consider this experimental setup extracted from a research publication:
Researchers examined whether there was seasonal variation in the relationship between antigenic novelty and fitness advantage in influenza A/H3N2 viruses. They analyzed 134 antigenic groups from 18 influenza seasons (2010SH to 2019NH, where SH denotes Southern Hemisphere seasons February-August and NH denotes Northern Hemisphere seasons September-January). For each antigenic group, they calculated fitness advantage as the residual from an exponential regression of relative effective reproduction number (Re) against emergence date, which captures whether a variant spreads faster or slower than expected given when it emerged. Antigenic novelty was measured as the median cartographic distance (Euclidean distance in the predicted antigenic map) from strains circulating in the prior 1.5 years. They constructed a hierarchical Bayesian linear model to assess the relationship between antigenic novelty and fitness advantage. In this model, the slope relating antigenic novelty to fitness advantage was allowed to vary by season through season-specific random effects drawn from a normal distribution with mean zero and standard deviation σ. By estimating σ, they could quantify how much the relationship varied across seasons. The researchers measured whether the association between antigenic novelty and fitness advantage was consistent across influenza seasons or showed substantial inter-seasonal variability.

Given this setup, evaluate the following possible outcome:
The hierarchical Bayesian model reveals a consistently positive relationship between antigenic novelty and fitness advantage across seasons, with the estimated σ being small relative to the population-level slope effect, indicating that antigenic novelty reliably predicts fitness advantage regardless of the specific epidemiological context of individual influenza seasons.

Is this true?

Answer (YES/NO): NO